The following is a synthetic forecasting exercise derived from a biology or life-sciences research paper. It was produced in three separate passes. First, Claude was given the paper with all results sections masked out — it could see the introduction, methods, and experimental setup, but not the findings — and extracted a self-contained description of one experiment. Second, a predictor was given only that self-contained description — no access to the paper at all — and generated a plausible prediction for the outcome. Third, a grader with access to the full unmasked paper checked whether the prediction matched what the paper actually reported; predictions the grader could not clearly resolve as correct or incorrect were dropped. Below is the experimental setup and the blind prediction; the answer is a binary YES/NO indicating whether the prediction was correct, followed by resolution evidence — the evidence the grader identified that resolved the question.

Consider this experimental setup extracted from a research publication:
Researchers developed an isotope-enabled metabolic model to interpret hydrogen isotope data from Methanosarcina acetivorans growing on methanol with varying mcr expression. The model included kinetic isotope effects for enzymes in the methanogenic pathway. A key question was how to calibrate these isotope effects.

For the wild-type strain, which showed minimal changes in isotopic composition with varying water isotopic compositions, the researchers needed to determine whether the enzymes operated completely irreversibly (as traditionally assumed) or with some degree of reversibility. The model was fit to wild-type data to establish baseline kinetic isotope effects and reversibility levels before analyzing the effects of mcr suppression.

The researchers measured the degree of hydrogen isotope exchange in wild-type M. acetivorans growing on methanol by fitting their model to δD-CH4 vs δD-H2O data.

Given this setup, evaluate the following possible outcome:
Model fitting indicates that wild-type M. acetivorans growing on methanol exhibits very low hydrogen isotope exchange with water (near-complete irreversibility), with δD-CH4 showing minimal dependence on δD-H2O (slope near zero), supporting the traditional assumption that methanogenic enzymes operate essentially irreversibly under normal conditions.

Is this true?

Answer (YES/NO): NO